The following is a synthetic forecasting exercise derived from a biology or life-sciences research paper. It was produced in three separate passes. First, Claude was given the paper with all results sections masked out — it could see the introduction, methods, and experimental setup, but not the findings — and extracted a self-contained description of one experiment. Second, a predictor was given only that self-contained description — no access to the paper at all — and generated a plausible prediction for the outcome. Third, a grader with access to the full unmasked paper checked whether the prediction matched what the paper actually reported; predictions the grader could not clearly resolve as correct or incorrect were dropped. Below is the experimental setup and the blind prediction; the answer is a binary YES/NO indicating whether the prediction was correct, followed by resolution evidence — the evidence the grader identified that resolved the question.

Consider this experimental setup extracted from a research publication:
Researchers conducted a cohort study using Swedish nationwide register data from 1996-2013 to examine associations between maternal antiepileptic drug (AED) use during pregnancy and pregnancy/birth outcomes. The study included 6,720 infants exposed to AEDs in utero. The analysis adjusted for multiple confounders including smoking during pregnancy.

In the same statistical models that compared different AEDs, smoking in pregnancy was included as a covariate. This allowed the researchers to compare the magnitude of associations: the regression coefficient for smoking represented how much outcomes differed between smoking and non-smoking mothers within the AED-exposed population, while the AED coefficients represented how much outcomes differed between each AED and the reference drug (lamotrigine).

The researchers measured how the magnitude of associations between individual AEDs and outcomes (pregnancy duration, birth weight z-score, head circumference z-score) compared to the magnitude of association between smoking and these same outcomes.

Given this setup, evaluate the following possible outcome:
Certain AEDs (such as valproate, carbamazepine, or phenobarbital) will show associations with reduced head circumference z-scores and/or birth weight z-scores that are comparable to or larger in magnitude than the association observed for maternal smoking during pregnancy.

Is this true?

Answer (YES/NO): NO